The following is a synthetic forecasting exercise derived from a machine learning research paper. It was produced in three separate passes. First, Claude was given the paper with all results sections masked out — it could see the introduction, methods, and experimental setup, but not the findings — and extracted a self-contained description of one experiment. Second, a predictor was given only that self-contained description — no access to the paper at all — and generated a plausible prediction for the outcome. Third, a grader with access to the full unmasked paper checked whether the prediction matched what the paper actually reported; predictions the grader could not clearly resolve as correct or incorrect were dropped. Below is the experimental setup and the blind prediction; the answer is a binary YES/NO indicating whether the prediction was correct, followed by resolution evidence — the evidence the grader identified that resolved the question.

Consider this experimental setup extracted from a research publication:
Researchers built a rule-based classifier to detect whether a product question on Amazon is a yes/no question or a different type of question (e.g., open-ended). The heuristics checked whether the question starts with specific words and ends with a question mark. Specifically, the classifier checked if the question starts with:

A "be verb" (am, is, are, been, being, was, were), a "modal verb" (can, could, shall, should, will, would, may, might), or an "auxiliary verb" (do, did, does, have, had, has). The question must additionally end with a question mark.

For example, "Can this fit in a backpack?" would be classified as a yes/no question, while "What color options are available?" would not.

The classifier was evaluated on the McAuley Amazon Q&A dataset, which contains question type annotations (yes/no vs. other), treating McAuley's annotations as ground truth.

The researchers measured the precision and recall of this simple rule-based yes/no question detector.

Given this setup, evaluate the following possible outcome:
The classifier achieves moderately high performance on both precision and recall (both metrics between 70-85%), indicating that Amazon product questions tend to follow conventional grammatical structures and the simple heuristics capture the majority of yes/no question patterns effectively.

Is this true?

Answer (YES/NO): NO